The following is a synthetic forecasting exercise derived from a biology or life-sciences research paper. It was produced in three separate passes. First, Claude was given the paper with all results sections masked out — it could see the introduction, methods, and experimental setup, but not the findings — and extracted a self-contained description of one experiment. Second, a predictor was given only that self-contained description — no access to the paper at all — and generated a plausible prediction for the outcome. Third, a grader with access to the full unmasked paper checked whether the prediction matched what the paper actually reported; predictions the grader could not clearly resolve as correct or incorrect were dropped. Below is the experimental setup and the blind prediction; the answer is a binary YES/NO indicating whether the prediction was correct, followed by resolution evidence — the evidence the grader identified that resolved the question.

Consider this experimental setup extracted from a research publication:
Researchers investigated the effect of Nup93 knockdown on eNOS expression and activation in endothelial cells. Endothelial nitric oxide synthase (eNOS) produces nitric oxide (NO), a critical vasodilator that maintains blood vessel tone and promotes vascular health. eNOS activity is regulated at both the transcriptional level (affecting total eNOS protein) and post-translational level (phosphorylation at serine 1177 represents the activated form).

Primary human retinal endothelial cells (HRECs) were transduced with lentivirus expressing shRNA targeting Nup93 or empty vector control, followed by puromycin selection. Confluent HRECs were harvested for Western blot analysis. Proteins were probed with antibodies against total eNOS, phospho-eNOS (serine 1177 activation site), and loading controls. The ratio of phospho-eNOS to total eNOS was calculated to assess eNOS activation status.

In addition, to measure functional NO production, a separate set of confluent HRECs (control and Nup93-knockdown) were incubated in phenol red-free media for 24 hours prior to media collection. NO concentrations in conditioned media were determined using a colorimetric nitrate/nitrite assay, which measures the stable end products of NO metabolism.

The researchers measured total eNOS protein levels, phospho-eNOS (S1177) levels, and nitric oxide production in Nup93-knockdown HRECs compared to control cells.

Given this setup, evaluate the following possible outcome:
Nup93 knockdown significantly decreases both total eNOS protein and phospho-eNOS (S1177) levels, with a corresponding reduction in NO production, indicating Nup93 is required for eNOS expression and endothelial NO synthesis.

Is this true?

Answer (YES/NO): YES